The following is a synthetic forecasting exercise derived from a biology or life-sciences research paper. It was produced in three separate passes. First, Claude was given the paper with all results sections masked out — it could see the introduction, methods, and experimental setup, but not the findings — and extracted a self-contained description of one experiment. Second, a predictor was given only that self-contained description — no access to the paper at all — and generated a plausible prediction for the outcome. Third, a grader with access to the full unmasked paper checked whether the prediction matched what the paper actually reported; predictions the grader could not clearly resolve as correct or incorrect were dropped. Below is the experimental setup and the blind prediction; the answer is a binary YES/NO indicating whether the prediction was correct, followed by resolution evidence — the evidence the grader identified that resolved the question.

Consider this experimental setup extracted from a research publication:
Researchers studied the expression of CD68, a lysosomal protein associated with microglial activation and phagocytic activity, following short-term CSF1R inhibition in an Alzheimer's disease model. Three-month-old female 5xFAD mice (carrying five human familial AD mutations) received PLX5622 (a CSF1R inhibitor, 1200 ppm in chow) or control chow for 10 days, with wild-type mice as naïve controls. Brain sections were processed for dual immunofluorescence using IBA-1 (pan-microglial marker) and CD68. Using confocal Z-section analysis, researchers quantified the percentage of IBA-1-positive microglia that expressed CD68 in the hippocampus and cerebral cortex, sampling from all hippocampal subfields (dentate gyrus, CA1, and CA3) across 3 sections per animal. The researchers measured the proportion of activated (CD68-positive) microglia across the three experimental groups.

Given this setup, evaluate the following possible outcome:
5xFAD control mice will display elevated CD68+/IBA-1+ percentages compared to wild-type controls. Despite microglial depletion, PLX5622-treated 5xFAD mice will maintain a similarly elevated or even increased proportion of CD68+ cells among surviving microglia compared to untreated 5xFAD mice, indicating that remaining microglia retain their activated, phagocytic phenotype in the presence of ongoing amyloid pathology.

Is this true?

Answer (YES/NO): NO